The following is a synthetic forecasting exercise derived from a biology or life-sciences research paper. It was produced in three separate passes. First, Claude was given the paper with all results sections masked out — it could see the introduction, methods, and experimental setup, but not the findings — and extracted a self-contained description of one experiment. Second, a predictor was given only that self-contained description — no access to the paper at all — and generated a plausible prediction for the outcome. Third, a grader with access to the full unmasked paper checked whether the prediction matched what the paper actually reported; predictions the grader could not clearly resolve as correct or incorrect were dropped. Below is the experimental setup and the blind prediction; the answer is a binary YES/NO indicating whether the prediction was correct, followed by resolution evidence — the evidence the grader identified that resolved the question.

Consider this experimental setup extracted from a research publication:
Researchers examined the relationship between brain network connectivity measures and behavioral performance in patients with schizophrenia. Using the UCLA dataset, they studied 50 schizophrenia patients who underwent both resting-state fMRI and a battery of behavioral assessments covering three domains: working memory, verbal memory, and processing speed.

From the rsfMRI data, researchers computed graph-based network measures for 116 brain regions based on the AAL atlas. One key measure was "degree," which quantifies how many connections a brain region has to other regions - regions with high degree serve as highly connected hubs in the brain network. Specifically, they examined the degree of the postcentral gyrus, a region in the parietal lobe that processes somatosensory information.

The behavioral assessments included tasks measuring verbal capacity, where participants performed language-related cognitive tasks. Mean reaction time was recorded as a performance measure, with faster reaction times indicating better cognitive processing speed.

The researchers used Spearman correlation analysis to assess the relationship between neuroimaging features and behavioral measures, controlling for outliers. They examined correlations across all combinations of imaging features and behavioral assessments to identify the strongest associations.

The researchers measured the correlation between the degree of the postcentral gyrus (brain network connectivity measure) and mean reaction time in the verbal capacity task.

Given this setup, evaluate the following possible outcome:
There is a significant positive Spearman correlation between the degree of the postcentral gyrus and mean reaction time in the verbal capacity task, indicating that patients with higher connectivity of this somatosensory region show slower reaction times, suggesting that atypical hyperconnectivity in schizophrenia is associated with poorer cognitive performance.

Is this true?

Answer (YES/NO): YES